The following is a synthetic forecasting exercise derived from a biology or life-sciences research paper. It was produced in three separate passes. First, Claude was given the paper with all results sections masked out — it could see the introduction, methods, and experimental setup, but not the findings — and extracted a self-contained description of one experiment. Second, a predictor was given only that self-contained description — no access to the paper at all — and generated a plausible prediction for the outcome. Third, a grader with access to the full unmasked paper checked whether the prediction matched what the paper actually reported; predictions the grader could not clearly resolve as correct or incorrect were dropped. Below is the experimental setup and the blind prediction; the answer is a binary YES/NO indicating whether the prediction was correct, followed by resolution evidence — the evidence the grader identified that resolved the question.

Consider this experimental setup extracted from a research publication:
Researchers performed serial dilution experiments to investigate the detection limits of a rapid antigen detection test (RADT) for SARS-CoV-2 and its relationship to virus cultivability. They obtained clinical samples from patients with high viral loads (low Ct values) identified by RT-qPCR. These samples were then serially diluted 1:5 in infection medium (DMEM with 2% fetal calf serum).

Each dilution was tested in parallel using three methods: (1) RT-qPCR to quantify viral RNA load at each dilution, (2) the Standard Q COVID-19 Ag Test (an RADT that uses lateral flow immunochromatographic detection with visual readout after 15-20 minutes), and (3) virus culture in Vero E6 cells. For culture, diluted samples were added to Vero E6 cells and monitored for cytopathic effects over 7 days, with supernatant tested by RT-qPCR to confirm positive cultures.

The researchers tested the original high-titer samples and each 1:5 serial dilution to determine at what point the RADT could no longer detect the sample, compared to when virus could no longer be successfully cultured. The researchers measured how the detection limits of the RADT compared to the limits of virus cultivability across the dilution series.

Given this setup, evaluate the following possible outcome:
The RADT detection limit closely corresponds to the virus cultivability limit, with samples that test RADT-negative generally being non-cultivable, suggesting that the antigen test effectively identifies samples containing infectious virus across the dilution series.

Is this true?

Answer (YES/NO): YES